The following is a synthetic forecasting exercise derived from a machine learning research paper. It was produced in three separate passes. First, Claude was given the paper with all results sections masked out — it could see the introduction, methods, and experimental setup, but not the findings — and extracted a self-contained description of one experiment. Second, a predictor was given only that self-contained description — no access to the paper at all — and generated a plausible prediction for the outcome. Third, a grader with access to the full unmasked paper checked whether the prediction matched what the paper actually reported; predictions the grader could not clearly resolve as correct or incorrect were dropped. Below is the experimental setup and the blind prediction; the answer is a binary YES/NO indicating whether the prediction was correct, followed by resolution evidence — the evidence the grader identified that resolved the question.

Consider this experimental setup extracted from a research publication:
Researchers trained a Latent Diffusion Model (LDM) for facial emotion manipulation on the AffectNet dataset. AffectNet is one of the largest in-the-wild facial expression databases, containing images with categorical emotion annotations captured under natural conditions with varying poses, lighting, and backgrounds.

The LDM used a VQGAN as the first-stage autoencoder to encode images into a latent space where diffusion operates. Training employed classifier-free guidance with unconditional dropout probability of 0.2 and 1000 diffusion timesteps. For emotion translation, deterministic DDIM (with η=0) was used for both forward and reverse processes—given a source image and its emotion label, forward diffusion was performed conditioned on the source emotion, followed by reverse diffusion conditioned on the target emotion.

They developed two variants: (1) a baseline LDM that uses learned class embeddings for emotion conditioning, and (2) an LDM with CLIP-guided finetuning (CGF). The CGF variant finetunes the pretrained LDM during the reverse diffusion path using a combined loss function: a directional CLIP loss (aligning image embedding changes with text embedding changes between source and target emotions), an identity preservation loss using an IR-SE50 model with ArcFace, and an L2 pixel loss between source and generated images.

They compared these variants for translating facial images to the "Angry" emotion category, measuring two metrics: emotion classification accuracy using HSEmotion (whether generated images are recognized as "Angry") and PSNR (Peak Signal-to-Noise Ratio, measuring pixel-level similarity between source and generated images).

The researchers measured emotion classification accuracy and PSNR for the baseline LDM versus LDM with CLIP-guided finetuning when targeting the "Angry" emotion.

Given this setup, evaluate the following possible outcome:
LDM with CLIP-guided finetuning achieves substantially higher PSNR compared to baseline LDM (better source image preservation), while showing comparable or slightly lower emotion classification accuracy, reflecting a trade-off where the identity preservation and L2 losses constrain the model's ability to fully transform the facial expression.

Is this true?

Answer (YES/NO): NO